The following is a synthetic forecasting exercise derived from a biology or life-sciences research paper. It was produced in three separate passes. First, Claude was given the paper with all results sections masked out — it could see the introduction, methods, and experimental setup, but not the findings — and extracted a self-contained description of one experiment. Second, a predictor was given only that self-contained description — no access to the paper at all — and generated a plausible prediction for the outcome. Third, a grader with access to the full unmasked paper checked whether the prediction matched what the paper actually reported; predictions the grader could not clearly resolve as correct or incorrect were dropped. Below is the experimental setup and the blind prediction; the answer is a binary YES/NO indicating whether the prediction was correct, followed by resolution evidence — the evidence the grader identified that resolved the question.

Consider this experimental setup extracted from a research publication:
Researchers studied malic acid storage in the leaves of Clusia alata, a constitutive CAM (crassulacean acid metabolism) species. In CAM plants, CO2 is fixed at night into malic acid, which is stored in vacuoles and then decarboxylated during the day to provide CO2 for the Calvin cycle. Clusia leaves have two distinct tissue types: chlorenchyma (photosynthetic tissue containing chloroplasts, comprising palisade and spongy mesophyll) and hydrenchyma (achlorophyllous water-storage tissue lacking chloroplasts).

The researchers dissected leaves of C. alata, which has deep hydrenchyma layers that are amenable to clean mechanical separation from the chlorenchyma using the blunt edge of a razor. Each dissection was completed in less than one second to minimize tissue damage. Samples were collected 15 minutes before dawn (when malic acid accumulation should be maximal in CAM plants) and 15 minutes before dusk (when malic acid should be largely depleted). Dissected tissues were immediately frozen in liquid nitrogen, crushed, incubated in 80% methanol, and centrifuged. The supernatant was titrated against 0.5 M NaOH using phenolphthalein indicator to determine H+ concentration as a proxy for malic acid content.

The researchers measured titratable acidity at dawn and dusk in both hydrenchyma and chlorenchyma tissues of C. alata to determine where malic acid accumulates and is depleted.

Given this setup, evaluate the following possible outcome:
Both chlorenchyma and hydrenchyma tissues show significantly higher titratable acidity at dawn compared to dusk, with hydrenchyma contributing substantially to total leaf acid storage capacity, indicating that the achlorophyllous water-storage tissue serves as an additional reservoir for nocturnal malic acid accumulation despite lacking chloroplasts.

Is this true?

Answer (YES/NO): NO